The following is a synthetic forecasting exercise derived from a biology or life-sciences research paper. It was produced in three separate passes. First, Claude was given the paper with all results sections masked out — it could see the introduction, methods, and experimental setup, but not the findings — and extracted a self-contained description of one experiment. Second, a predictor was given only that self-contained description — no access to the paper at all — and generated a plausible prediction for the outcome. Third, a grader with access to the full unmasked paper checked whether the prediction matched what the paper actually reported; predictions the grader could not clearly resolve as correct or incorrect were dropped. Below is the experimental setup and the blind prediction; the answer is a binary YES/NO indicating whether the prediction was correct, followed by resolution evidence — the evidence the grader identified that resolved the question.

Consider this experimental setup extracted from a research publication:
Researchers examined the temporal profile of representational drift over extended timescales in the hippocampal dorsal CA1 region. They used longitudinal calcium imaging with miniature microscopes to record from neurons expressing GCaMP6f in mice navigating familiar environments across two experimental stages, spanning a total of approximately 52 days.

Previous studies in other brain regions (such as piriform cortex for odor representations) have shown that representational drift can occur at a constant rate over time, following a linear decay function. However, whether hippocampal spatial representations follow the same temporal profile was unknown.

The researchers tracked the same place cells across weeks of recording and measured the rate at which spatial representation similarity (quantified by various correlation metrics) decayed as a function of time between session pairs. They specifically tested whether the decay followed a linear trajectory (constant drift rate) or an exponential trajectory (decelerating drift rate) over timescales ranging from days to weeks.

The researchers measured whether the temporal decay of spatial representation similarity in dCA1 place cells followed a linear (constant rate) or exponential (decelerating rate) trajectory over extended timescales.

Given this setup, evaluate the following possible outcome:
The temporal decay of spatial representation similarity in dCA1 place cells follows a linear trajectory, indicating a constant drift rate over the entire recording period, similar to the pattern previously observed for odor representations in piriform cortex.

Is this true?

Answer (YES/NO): NO